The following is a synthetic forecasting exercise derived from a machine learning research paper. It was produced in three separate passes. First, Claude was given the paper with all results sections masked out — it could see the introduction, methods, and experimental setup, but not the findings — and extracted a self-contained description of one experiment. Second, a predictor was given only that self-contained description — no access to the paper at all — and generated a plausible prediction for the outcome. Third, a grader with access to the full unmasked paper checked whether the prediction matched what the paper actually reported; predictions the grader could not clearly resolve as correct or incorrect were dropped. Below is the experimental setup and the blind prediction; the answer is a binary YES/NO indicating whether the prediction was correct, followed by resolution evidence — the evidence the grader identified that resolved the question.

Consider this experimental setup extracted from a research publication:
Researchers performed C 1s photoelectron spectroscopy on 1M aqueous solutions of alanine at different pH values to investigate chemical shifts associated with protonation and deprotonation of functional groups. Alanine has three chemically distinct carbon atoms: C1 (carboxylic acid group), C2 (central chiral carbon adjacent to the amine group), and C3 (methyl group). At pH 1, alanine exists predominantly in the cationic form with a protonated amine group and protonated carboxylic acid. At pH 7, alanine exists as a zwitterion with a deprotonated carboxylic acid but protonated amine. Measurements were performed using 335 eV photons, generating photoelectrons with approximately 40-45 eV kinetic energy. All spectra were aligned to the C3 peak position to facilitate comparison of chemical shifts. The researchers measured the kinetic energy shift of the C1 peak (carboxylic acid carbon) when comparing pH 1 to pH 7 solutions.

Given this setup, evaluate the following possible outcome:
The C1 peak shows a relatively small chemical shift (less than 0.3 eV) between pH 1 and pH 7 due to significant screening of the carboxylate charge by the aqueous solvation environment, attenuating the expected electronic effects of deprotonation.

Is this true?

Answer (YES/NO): NO